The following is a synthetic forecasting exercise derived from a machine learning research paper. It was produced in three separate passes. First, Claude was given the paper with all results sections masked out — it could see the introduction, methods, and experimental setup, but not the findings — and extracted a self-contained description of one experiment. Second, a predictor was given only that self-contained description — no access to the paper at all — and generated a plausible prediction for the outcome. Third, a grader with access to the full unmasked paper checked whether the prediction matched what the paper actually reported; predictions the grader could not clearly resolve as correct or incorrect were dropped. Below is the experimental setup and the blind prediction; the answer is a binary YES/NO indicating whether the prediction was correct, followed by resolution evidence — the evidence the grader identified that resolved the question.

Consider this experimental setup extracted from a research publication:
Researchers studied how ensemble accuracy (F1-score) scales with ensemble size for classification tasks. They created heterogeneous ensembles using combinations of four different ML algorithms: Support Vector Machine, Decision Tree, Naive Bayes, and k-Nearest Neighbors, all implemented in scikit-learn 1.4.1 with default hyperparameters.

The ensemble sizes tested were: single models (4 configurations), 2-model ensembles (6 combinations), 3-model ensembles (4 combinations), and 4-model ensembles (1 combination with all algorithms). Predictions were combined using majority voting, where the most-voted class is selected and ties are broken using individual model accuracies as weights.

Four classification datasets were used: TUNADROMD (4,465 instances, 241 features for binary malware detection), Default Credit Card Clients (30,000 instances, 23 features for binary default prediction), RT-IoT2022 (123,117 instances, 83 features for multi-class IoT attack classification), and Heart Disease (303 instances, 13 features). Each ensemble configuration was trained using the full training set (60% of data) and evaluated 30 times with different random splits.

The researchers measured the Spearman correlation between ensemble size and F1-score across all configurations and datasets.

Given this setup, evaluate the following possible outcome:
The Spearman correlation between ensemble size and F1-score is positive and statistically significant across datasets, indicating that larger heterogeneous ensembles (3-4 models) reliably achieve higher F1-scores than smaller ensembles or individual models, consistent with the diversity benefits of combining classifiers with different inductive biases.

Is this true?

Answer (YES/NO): NO